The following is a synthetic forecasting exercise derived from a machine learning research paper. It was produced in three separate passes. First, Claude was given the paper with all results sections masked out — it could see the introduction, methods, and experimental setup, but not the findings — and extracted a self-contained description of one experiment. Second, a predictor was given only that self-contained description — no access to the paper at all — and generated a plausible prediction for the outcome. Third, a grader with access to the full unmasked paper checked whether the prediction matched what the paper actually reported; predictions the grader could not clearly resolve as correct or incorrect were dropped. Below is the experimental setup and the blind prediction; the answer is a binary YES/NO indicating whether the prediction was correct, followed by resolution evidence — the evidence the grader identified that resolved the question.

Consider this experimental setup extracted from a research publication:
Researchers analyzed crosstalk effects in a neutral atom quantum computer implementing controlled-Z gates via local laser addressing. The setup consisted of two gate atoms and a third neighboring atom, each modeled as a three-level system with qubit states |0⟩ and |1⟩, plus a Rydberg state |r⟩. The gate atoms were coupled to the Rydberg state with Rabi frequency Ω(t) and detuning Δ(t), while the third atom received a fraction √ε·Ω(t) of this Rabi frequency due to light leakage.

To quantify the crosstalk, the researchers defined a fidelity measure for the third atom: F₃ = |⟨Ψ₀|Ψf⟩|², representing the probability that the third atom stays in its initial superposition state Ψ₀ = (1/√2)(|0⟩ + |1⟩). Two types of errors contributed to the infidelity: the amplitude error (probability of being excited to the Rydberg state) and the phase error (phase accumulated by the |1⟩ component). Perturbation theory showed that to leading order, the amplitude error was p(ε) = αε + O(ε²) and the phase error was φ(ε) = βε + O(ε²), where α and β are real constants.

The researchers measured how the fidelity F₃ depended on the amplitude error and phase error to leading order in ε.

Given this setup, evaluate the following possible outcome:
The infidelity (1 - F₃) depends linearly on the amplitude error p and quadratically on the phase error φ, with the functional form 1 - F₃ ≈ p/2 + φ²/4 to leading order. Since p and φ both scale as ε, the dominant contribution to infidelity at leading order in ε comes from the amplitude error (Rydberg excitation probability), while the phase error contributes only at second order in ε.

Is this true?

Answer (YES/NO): YES